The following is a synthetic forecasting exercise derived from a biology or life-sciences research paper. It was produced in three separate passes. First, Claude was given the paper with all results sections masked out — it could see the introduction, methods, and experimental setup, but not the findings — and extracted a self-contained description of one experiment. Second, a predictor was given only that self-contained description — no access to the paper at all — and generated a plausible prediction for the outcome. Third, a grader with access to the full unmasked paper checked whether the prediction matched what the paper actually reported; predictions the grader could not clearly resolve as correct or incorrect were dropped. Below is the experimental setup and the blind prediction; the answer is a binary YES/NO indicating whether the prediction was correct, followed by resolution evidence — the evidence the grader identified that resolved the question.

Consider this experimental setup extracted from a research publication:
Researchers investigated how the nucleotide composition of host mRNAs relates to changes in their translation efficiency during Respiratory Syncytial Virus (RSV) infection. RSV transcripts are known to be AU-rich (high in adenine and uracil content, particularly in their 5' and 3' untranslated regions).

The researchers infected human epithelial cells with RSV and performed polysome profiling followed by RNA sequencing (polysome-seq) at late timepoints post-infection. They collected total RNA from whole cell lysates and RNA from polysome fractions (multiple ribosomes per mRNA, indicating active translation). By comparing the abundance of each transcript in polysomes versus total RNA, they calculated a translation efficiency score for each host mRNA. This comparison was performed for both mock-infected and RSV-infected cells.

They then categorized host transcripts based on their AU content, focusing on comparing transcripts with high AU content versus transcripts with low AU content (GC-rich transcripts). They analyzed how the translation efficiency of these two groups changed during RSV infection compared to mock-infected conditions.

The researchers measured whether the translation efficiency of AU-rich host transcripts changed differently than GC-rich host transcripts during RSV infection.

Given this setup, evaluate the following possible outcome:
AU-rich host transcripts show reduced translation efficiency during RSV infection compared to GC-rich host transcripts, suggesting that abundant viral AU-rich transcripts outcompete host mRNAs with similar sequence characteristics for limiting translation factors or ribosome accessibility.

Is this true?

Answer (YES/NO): NO